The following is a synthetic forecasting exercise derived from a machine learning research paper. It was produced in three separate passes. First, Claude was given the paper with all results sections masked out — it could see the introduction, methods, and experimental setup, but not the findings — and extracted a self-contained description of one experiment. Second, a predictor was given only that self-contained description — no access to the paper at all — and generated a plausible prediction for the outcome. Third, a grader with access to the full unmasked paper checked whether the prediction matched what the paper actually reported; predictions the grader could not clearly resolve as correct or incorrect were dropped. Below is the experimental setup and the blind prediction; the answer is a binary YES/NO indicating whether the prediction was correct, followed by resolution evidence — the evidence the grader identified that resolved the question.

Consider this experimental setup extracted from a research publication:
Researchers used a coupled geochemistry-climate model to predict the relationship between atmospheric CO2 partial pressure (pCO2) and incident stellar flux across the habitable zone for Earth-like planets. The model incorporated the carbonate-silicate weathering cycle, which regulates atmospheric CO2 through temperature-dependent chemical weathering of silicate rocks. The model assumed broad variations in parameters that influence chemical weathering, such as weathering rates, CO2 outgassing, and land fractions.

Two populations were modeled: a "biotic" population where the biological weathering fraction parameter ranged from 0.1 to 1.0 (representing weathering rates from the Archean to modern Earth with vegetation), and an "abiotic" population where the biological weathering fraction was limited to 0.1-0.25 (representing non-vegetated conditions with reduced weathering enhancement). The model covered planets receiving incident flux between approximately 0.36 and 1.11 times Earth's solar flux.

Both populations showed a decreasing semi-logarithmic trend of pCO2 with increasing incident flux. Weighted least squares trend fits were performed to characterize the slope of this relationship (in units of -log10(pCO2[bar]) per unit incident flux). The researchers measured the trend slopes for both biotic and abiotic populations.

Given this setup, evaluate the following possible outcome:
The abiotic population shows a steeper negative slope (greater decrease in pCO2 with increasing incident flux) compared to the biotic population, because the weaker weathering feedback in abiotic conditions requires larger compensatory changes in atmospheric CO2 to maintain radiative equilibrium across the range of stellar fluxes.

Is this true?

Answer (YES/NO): NO